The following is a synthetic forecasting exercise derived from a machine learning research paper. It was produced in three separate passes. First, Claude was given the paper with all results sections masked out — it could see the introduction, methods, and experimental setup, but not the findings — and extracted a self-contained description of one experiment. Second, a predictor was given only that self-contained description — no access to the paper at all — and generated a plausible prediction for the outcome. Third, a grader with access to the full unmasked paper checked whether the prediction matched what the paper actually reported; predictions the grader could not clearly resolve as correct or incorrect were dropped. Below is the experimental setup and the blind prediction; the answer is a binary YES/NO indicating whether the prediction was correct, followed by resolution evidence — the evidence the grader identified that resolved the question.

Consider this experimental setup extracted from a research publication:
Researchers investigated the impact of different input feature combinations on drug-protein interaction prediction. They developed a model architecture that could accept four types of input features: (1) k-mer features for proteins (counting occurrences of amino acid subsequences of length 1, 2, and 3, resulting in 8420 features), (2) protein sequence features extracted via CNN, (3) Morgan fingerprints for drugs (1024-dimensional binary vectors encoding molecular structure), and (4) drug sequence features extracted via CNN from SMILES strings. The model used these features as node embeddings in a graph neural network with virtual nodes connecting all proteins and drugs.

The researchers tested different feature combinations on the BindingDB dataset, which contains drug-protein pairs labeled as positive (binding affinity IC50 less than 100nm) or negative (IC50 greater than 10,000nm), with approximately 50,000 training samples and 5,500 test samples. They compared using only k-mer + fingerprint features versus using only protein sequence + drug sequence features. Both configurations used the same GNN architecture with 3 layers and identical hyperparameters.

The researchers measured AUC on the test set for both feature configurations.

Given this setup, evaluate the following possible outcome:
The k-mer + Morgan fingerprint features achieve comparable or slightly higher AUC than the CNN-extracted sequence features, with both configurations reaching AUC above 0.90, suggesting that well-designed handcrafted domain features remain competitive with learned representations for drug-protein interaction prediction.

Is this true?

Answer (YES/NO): YES